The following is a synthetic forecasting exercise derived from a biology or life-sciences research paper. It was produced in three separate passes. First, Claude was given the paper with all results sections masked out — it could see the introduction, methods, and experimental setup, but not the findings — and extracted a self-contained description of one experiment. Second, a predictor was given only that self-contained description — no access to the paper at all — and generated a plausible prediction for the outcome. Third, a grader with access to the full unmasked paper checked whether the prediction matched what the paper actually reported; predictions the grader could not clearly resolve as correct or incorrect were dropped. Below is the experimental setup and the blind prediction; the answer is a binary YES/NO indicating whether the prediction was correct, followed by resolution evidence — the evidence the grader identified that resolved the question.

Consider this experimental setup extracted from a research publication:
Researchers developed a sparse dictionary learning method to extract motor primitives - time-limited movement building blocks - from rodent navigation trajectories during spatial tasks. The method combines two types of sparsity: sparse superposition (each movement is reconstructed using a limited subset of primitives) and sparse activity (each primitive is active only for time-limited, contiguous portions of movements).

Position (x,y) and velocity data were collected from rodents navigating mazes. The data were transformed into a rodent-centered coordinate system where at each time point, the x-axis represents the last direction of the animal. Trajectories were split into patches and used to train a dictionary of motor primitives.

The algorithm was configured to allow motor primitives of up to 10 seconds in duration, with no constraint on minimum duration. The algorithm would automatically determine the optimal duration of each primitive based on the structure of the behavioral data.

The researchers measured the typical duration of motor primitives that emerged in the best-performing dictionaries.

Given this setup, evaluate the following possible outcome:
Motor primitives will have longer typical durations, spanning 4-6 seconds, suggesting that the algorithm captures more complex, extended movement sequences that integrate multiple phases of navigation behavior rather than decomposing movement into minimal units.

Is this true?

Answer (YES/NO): NO